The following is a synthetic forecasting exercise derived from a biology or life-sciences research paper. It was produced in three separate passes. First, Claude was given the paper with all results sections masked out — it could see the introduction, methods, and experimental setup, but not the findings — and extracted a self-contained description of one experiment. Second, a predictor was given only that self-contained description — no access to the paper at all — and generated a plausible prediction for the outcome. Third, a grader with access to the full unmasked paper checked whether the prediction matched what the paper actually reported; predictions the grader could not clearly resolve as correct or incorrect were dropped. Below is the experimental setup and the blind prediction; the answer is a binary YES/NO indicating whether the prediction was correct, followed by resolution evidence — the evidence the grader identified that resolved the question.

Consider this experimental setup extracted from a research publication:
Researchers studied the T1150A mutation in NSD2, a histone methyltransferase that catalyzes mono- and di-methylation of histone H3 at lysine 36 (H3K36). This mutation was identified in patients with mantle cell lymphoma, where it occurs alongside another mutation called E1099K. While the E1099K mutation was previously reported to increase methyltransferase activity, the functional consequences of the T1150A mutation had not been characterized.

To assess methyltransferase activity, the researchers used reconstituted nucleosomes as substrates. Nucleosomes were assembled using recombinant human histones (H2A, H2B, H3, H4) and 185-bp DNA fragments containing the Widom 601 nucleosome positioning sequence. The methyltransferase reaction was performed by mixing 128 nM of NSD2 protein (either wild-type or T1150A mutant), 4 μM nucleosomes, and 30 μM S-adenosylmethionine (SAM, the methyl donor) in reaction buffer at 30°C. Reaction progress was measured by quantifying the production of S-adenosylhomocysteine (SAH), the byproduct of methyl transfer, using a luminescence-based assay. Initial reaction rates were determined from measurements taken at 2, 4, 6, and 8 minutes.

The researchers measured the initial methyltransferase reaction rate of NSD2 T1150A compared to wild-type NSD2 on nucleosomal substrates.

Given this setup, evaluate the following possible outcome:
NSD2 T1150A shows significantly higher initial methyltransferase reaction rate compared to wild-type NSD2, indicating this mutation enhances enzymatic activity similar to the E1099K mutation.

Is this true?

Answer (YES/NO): YES